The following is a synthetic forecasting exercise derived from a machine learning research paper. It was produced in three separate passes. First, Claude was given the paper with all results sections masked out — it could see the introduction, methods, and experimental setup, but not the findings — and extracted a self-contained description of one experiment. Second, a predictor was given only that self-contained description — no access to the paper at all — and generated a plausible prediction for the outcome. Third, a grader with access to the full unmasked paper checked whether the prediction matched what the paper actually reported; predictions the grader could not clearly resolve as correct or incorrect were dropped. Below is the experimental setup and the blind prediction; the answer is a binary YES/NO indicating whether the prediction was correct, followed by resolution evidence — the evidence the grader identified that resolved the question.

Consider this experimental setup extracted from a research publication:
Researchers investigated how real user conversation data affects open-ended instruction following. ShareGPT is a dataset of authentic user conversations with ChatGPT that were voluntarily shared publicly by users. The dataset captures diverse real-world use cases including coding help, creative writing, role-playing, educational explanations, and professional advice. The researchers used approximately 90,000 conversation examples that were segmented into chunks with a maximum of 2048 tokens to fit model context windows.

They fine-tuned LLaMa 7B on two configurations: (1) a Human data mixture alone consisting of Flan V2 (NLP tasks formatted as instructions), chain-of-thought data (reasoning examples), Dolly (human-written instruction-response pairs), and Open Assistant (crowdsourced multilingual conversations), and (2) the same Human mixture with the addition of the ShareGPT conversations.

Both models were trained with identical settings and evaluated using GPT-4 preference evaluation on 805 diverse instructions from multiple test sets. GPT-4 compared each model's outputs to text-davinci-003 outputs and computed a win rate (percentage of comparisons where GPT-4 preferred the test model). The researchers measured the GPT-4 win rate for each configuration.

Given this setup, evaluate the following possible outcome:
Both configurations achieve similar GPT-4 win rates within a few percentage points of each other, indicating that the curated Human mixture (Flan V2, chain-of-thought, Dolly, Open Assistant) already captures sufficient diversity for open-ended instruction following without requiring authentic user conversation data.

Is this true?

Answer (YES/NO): NO